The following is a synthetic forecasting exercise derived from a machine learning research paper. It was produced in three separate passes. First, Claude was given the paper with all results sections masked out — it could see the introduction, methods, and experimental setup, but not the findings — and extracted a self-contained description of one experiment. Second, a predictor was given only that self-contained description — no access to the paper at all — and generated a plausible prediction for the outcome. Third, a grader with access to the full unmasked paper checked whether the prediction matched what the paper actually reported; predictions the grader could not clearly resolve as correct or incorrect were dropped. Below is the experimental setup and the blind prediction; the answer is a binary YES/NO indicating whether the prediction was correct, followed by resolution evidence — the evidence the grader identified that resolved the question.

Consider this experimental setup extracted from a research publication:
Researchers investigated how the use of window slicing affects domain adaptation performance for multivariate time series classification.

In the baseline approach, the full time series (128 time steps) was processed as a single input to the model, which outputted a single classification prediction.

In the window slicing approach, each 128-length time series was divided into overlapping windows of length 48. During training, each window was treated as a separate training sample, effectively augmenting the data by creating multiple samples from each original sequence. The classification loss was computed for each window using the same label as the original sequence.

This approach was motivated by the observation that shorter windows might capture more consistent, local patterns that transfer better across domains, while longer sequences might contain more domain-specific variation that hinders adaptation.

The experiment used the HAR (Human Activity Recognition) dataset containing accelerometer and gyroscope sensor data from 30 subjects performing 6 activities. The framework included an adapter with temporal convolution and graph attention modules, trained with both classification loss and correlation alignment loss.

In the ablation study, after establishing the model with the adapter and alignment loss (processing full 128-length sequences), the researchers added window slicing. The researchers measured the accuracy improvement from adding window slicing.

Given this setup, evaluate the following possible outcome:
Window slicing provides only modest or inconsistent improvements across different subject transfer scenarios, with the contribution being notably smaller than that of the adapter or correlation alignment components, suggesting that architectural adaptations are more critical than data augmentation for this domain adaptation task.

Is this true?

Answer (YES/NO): NO